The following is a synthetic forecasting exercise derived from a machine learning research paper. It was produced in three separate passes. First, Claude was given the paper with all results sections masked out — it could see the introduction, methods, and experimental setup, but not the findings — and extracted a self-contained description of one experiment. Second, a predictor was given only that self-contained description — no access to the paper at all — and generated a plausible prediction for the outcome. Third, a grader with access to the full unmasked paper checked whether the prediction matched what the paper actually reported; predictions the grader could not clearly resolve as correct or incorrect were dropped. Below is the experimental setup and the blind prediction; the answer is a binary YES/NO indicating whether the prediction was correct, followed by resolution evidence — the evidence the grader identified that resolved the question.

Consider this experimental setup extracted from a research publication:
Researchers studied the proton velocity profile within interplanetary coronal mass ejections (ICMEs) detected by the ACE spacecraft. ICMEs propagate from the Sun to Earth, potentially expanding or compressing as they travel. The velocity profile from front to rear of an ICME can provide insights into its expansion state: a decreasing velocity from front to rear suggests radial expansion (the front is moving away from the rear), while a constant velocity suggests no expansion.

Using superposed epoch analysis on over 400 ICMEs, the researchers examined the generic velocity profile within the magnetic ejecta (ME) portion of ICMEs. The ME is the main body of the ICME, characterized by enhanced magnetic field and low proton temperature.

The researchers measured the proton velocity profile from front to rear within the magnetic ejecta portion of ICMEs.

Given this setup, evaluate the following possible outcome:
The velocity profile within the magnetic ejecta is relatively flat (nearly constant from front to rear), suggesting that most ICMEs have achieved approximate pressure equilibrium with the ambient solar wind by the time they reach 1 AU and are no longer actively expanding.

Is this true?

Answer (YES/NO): NO